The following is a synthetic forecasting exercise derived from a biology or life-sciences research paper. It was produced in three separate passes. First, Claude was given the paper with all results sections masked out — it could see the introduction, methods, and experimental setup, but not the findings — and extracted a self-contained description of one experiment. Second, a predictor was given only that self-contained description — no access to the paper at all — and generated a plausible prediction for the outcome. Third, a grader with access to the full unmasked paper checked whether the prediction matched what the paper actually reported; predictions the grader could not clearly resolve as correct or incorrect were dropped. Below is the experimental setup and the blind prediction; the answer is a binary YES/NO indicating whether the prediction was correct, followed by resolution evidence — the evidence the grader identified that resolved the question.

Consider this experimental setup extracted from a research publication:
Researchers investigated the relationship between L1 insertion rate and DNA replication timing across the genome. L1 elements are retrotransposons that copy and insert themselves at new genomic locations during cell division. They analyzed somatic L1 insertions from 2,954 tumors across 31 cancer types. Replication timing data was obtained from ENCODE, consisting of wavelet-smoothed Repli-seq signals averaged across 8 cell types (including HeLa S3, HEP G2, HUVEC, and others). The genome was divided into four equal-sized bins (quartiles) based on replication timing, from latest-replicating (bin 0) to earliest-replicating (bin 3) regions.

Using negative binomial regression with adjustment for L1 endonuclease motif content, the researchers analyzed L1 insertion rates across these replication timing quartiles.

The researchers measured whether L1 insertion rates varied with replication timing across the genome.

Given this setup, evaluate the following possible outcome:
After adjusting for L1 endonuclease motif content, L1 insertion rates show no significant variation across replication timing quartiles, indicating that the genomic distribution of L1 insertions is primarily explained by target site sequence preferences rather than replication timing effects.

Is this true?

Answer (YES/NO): NO